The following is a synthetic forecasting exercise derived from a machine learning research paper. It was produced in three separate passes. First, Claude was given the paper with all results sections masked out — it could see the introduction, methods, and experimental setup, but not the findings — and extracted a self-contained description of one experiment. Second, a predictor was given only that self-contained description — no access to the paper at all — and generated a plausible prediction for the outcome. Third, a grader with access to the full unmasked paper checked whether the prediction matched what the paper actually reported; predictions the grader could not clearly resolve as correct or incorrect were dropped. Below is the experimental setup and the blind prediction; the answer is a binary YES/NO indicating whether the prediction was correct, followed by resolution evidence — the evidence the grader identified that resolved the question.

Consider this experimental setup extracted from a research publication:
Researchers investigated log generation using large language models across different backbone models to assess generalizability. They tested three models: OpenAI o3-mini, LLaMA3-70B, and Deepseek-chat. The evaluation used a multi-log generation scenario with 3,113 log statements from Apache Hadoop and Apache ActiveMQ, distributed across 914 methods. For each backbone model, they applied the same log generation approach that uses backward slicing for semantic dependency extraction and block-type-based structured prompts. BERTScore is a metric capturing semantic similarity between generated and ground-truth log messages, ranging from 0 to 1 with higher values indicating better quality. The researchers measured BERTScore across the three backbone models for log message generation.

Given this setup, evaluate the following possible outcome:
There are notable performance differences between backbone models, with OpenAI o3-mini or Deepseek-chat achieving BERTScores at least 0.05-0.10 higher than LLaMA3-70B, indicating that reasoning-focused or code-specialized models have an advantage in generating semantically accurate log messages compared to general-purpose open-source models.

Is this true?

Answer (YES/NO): NO